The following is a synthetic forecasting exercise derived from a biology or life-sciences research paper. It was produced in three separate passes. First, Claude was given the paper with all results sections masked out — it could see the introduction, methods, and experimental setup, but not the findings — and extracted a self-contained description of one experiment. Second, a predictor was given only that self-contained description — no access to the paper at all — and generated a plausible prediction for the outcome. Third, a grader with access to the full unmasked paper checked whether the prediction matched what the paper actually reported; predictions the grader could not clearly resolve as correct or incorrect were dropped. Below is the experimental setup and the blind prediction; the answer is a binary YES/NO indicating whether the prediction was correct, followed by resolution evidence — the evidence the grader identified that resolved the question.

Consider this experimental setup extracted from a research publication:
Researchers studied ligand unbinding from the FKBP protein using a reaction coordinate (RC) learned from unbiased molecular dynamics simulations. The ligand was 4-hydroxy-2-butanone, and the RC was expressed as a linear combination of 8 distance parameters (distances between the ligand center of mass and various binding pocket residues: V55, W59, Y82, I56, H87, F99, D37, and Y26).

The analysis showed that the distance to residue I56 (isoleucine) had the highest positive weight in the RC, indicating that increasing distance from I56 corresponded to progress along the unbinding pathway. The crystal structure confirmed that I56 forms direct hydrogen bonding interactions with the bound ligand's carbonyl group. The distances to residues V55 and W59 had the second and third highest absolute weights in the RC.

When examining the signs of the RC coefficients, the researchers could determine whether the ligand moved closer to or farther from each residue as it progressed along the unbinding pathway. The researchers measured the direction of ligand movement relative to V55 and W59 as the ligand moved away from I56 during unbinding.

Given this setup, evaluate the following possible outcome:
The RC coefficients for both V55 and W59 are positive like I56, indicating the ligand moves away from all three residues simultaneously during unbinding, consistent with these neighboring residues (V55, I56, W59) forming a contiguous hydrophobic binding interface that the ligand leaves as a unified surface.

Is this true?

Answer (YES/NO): NO